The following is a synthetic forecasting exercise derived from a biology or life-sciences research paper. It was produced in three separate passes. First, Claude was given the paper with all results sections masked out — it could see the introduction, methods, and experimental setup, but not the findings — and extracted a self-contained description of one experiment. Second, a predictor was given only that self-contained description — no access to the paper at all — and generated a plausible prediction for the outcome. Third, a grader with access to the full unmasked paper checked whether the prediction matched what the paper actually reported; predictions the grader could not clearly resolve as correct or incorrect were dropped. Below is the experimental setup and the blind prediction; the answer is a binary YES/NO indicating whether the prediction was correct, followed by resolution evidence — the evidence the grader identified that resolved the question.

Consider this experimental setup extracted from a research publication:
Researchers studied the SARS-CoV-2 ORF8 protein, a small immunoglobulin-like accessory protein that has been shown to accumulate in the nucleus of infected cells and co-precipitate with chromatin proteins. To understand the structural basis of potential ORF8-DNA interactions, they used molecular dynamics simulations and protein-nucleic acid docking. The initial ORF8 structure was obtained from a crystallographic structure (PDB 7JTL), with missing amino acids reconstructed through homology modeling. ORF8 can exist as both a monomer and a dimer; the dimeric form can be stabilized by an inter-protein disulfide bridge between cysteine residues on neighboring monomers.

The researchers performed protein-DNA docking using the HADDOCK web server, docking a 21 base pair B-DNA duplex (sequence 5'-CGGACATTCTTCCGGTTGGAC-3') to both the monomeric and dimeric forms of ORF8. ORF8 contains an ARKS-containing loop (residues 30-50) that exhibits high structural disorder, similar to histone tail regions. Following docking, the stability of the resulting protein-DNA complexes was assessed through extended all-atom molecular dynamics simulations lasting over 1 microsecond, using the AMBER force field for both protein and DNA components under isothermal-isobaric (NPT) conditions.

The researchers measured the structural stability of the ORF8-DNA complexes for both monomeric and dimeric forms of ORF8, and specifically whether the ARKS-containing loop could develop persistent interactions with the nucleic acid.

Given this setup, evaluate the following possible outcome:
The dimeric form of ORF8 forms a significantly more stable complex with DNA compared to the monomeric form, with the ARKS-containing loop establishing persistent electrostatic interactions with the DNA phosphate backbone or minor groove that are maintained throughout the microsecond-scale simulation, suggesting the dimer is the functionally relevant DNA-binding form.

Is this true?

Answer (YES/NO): NO